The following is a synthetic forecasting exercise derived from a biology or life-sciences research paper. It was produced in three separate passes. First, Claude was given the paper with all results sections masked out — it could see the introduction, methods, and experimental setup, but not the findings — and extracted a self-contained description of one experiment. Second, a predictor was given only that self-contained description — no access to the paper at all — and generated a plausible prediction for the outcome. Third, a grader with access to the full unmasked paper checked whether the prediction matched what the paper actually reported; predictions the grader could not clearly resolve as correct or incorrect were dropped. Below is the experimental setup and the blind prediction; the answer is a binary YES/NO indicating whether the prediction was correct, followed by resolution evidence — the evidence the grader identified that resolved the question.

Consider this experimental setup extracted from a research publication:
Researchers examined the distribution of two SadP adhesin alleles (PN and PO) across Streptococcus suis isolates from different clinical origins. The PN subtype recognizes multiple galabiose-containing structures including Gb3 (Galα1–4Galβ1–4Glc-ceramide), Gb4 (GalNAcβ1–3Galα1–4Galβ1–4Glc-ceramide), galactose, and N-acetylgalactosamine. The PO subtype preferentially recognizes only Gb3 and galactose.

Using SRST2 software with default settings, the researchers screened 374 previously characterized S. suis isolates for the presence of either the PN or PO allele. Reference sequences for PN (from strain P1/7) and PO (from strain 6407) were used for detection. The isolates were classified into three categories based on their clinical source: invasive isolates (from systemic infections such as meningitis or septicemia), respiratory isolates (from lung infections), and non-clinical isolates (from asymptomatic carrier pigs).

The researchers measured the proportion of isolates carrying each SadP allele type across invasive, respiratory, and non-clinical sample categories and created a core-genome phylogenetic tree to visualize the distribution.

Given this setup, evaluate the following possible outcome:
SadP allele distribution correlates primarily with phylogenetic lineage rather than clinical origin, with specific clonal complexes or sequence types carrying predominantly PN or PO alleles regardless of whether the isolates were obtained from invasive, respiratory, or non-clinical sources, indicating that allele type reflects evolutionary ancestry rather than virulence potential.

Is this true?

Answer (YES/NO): NO